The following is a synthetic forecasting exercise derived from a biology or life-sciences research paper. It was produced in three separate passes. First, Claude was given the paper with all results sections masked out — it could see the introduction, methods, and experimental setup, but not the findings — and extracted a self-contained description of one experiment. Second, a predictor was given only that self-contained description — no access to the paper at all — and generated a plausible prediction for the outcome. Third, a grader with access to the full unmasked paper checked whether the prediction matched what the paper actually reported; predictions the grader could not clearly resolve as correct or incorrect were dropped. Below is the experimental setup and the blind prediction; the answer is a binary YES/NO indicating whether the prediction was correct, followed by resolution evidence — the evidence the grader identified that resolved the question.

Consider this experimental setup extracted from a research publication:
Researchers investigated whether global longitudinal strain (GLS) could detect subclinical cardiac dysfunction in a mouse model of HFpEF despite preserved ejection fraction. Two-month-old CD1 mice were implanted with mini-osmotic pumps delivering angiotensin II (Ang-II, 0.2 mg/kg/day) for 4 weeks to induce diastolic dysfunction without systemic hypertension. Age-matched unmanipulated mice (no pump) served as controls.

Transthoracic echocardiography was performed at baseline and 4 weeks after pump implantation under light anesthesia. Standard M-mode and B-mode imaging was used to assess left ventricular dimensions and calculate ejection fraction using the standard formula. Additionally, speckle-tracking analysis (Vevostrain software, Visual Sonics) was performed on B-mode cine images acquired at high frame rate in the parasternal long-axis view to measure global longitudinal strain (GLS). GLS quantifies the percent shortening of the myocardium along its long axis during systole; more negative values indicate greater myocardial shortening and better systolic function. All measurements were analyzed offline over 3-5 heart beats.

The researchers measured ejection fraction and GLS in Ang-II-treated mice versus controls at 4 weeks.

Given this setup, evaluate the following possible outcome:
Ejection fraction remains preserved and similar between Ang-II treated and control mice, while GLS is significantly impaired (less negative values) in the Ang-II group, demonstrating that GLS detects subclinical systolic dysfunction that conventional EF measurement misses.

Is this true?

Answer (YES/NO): YES